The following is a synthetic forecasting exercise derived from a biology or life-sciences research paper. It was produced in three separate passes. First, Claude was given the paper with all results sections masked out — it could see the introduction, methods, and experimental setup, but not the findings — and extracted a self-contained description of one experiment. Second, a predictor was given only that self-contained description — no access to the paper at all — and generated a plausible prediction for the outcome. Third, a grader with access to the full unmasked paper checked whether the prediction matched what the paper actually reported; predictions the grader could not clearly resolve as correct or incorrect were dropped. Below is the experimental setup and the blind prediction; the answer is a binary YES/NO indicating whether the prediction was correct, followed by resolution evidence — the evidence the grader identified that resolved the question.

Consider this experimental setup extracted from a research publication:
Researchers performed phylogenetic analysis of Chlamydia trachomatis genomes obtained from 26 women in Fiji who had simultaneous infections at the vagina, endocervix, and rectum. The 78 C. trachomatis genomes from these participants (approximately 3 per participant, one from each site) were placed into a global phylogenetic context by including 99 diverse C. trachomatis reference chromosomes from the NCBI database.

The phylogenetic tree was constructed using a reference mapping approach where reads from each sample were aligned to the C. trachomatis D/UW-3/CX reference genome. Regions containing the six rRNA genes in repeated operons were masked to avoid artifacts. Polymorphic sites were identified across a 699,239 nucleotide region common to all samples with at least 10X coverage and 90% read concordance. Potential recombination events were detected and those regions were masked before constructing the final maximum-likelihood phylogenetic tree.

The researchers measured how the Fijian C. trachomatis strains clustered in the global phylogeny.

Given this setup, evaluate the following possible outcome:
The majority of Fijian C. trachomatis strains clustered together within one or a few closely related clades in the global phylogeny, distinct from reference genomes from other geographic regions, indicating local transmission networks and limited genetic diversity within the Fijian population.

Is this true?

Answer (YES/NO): NO